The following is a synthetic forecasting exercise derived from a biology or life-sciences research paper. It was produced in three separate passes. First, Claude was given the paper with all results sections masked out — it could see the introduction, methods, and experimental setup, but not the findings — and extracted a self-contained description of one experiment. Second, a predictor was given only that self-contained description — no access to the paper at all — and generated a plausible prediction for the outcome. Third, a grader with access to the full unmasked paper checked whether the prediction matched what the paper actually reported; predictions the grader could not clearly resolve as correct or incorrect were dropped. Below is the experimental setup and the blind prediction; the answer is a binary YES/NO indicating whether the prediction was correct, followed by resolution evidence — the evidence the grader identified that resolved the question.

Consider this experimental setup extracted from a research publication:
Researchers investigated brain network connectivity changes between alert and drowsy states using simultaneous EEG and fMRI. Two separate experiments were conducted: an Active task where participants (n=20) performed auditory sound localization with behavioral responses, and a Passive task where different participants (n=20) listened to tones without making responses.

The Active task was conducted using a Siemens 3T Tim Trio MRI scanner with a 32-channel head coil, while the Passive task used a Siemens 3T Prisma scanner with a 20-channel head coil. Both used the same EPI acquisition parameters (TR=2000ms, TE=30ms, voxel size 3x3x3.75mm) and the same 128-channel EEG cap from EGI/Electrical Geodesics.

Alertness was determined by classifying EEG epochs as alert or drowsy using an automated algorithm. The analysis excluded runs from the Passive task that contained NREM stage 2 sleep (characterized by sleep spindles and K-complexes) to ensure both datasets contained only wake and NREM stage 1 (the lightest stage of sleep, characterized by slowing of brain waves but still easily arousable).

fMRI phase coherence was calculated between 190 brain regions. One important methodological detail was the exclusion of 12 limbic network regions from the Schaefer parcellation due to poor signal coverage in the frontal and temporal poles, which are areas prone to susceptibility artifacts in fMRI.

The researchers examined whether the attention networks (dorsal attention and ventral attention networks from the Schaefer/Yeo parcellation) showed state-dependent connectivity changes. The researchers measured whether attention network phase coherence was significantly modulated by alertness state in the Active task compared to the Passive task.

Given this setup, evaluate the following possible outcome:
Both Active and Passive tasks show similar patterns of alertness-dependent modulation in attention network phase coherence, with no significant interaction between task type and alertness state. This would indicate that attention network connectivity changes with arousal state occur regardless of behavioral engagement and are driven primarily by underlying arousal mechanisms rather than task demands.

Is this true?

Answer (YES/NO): NO